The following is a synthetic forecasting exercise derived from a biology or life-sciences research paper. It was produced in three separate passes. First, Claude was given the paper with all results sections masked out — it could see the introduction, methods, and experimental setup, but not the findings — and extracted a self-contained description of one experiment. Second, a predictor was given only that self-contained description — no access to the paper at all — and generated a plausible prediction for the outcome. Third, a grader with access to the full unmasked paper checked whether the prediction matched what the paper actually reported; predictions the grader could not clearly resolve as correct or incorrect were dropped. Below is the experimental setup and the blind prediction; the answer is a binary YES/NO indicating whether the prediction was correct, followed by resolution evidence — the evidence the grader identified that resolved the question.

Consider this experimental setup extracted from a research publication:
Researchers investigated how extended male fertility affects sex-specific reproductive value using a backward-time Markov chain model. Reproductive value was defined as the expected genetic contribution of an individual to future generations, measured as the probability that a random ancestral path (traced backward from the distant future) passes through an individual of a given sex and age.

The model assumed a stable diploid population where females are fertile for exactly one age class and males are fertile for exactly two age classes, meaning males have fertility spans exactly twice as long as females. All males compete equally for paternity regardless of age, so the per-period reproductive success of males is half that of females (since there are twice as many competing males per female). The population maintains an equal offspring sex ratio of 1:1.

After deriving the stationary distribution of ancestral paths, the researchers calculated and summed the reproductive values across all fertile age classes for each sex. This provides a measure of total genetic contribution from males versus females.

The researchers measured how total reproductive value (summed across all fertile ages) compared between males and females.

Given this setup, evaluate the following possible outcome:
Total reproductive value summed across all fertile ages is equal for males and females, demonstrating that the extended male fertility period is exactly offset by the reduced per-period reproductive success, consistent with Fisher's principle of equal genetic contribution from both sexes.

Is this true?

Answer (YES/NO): NO